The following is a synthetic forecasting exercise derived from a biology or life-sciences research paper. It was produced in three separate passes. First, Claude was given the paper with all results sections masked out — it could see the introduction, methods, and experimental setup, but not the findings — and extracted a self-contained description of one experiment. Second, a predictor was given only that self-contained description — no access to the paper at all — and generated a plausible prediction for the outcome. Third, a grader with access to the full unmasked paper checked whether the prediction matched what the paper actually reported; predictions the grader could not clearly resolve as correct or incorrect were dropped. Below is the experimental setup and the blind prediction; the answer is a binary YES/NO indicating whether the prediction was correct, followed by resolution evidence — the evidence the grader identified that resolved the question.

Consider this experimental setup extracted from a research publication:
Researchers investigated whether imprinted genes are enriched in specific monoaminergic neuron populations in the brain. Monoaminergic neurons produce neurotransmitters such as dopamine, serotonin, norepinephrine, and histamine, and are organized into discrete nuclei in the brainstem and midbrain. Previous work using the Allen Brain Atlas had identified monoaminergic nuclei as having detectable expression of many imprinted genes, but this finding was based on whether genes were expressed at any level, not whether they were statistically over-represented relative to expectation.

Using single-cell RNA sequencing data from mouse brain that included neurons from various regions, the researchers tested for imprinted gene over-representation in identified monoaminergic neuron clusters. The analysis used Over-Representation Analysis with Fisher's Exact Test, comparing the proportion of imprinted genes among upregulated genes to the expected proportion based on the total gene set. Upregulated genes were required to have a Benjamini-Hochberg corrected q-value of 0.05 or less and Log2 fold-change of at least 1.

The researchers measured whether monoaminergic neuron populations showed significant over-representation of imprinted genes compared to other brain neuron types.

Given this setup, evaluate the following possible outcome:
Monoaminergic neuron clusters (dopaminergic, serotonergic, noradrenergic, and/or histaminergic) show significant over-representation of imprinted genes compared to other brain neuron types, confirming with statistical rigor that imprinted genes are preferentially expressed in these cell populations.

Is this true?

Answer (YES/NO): YES